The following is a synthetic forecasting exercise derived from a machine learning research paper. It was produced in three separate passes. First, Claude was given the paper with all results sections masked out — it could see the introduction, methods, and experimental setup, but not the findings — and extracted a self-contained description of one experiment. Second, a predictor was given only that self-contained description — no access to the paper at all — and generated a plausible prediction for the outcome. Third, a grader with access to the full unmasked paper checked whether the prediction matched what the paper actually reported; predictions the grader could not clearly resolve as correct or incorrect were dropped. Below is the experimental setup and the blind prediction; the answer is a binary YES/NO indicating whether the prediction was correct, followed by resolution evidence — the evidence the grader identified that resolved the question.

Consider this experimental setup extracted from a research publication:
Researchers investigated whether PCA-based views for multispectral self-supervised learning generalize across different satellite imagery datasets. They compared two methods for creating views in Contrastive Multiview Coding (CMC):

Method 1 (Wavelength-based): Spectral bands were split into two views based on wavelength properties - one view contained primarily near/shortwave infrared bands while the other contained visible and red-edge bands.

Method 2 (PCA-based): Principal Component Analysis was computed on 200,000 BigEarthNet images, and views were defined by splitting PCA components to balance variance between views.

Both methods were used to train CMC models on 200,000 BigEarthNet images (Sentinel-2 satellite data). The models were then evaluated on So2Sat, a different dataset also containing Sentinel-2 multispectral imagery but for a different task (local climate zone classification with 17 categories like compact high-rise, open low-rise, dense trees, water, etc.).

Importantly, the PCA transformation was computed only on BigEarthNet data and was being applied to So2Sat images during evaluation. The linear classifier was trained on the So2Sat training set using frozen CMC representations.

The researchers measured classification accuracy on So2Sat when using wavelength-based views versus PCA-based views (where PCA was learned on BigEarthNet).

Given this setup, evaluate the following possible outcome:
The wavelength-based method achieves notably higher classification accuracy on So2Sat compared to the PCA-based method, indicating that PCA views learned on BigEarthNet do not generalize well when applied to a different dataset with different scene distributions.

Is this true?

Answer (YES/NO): NO